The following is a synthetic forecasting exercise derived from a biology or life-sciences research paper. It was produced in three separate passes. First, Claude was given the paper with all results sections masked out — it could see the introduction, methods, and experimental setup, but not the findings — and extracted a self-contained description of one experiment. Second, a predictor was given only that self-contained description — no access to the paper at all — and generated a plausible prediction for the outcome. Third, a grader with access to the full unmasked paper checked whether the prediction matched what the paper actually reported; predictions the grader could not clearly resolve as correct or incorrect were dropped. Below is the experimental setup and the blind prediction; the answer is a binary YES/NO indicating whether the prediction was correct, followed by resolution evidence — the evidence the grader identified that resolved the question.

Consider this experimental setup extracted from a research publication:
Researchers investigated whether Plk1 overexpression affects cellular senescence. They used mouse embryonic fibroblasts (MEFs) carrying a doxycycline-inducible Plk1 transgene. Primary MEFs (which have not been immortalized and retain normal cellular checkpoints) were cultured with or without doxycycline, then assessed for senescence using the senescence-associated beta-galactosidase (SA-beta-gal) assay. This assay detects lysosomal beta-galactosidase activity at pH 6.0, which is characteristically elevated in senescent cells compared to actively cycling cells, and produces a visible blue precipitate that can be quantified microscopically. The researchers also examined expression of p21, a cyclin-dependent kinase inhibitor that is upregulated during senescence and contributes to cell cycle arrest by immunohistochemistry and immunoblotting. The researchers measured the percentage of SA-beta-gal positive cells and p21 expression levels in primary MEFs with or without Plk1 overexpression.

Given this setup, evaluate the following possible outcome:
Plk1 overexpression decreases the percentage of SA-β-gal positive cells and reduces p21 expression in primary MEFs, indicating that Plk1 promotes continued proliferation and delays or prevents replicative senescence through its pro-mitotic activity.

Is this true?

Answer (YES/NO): NO